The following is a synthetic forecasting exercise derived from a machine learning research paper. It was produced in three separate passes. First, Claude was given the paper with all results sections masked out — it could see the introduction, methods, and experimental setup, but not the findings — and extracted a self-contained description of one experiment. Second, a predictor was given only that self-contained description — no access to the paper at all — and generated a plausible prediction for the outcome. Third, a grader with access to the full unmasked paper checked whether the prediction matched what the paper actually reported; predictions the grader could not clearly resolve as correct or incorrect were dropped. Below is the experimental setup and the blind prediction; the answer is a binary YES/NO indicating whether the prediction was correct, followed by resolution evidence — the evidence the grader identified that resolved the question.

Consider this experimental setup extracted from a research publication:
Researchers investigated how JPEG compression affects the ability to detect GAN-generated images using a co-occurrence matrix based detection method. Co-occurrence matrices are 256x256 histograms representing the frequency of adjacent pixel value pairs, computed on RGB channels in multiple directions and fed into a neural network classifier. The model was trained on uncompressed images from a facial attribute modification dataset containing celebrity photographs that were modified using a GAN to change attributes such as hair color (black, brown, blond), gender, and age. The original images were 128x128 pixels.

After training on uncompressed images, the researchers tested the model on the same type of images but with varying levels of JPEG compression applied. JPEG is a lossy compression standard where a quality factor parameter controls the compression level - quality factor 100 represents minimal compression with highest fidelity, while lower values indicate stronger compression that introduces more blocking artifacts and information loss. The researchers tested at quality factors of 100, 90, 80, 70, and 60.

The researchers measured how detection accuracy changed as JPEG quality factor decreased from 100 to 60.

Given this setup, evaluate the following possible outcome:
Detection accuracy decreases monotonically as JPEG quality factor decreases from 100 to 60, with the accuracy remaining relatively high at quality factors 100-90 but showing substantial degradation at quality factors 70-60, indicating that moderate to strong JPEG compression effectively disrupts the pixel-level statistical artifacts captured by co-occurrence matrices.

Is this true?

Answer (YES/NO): NO